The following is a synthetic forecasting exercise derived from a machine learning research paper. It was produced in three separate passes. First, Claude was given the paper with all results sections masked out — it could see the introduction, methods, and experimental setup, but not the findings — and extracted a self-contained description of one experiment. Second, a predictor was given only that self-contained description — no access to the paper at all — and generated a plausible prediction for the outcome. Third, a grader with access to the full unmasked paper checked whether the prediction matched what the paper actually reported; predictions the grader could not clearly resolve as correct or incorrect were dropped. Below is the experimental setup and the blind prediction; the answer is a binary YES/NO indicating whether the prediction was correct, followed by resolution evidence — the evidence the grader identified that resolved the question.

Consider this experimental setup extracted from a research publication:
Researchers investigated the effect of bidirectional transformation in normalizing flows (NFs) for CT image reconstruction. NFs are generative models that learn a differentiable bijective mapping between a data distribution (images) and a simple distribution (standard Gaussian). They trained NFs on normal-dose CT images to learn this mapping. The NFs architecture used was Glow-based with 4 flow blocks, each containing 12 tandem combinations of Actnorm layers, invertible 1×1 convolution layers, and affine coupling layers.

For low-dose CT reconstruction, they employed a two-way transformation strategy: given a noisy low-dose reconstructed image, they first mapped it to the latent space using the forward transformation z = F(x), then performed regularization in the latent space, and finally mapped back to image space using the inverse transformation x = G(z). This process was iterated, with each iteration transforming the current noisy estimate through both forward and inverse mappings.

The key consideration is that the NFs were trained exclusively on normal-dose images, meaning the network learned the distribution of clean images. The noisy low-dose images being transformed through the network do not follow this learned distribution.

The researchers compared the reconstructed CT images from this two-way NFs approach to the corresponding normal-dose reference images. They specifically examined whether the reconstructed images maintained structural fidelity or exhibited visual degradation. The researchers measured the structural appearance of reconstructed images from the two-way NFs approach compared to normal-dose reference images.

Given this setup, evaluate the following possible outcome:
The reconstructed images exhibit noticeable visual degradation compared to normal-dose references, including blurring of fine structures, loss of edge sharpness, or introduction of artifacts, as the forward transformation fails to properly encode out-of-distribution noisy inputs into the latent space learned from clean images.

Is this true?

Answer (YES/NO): YES